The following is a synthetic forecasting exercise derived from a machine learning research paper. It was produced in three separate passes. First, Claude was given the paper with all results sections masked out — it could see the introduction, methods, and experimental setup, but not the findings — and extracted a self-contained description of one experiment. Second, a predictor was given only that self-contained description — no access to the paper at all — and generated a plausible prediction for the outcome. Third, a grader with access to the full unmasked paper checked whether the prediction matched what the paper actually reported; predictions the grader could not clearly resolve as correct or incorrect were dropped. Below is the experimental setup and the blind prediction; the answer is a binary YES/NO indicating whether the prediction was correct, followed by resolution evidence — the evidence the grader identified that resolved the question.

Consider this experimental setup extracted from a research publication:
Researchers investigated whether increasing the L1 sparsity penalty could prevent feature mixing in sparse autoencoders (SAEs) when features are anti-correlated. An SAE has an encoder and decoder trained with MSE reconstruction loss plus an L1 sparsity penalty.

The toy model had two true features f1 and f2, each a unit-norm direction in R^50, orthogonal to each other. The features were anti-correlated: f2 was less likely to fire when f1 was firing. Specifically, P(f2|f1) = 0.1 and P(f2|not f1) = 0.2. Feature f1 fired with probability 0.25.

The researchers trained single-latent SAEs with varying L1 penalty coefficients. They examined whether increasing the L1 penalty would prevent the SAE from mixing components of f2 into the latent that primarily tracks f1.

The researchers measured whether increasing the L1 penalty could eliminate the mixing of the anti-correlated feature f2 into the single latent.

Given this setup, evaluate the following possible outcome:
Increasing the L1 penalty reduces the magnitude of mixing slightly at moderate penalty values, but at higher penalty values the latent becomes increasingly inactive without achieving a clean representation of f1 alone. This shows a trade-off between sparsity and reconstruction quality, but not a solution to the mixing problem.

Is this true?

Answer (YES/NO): NO